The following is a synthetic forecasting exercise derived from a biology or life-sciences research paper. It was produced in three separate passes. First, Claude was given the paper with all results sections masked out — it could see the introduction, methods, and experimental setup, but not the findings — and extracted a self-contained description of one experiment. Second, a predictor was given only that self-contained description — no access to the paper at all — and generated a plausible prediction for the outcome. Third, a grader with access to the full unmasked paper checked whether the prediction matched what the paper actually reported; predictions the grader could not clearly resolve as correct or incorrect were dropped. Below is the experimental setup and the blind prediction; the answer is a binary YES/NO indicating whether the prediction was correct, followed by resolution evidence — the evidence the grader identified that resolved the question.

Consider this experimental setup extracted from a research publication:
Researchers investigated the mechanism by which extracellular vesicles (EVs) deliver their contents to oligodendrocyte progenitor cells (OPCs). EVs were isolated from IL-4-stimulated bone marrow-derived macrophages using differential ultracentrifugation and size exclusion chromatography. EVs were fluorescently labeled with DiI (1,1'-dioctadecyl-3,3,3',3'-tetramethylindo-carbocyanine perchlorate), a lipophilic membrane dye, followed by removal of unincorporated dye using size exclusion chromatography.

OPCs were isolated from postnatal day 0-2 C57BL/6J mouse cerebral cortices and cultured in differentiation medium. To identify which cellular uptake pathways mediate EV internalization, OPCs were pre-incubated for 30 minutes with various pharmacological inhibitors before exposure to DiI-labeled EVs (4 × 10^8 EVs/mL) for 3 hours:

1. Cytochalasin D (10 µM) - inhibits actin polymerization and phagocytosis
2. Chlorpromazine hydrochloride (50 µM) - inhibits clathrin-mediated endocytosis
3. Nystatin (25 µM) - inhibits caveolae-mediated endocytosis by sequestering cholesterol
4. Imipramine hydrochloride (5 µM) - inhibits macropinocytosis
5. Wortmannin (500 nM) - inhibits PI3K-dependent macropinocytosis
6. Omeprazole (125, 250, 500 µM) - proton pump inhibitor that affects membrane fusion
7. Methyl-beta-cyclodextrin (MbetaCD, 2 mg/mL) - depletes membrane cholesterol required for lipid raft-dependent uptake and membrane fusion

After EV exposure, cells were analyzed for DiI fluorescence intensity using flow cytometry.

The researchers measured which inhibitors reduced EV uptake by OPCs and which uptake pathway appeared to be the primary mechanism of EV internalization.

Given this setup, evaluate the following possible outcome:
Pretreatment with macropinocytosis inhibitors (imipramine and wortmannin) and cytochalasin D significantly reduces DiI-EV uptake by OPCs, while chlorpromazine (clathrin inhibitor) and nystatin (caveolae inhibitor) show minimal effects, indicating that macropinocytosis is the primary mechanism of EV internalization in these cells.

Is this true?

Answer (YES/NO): NO